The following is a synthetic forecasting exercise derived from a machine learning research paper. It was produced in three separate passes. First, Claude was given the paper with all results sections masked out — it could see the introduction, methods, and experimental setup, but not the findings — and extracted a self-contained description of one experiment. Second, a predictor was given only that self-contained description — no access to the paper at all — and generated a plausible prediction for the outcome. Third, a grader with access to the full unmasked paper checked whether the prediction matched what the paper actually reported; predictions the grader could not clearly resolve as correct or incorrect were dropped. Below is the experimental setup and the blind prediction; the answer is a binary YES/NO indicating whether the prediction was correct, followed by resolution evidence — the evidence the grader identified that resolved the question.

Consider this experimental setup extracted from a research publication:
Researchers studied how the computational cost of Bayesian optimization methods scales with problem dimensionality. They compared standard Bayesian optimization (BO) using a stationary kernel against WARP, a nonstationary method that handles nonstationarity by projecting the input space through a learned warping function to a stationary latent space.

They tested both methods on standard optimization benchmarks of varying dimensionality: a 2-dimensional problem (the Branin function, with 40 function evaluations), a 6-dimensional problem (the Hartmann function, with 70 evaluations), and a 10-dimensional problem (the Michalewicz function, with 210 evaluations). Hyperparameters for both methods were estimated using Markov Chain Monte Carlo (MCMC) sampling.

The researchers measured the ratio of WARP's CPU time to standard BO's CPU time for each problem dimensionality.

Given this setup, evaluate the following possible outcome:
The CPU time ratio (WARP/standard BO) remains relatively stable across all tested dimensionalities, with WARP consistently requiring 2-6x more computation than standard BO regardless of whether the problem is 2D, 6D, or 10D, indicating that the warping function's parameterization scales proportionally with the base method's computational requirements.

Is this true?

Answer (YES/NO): NO